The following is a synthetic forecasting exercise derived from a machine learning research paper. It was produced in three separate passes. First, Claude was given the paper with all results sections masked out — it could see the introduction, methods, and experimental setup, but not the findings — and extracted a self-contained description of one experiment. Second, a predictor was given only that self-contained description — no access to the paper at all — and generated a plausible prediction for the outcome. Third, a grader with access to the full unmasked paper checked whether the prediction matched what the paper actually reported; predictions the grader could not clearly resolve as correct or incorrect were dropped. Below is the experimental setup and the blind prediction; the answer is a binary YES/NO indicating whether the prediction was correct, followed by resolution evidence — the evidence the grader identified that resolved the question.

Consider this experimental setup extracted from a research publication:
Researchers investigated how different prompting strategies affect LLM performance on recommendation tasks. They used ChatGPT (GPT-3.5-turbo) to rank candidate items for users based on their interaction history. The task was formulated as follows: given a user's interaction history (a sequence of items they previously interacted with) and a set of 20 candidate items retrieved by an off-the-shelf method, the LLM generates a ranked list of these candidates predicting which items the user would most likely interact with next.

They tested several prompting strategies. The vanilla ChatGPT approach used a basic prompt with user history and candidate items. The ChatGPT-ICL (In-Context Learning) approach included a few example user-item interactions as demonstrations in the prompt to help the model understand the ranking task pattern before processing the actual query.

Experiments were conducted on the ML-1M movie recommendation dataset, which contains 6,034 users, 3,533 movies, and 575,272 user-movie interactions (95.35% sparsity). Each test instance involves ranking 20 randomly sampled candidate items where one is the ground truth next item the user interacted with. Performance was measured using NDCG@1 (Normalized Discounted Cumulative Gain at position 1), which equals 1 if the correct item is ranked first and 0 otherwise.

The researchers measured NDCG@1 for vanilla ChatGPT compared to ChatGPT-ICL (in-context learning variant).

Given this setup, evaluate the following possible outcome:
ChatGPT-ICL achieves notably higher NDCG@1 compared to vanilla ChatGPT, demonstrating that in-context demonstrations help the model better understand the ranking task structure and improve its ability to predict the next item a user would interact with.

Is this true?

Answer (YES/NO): NO